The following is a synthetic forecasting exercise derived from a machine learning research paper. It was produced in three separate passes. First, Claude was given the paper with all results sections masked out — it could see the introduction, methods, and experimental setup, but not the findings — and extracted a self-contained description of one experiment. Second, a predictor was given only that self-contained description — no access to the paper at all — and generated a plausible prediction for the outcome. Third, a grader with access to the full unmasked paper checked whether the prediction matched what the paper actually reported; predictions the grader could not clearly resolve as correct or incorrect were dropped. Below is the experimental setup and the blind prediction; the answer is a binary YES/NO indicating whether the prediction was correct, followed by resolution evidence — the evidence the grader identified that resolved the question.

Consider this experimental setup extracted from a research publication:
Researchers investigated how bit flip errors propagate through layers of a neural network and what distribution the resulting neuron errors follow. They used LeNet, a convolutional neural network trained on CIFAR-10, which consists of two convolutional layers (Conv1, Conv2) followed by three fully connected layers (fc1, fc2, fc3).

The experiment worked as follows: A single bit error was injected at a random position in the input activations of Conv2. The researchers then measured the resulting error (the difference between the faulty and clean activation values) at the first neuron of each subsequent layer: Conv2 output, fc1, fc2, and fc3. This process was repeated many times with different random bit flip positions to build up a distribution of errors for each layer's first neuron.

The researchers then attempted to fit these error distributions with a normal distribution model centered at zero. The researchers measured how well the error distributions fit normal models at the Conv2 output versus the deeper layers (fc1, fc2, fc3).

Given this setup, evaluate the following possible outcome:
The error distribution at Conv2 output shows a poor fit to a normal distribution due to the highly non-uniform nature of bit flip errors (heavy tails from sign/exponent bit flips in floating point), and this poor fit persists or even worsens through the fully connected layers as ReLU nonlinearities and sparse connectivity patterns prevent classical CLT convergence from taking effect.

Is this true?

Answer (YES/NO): NO